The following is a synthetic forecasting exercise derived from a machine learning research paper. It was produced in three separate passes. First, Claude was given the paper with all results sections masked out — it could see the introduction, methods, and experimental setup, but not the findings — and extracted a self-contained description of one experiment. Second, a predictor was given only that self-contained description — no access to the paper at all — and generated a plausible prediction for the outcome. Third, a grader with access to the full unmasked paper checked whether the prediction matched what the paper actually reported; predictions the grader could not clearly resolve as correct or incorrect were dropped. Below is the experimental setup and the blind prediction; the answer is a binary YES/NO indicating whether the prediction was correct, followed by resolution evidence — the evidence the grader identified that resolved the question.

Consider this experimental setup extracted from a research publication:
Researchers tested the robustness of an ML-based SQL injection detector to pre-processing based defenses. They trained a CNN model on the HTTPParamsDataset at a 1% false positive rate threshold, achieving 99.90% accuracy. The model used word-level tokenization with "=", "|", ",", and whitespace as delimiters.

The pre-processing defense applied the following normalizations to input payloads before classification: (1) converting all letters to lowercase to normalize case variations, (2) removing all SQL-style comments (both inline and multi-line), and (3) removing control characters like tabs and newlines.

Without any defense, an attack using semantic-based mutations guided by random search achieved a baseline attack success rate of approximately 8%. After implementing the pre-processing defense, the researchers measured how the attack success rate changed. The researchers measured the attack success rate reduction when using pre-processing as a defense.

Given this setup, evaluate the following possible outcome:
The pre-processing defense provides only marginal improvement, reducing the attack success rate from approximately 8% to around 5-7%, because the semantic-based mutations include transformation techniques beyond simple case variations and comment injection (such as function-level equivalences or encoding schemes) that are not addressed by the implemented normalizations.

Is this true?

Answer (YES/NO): YES